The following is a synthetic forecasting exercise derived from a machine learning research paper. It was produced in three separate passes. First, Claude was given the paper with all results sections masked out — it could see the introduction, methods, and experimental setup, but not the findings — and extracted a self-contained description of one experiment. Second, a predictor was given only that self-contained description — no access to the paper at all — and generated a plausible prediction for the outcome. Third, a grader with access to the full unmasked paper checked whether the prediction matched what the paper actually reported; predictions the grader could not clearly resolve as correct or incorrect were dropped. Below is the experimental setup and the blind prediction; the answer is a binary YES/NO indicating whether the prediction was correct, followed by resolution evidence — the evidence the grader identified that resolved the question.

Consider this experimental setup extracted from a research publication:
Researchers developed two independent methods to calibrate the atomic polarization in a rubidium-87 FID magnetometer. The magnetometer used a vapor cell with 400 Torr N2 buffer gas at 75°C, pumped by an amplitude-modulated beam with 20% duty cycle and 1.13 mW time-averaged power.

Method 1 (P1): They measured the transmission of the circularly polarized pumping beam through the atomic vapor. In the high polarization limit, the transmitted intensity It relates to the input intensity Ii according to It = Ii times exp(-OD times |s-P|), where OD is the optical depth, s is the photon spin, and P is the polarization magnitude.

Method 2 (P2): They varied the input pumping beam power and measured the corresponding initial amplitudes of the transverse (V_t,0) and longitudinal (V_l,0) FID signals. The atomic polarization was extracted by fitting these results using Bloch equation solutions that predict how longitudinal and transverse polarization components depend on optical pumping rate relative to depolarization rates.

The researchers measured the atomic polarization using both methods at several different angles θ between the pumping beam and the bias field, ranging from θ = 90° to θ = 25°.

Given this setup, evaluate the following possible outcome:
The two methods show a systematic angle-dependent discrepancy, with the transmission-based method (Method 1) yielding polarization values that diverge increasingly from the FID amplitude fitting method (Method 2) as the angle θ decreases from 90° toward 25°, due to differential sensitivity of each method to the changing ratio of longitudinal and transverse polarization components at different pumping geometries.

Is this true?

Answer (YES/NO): NO